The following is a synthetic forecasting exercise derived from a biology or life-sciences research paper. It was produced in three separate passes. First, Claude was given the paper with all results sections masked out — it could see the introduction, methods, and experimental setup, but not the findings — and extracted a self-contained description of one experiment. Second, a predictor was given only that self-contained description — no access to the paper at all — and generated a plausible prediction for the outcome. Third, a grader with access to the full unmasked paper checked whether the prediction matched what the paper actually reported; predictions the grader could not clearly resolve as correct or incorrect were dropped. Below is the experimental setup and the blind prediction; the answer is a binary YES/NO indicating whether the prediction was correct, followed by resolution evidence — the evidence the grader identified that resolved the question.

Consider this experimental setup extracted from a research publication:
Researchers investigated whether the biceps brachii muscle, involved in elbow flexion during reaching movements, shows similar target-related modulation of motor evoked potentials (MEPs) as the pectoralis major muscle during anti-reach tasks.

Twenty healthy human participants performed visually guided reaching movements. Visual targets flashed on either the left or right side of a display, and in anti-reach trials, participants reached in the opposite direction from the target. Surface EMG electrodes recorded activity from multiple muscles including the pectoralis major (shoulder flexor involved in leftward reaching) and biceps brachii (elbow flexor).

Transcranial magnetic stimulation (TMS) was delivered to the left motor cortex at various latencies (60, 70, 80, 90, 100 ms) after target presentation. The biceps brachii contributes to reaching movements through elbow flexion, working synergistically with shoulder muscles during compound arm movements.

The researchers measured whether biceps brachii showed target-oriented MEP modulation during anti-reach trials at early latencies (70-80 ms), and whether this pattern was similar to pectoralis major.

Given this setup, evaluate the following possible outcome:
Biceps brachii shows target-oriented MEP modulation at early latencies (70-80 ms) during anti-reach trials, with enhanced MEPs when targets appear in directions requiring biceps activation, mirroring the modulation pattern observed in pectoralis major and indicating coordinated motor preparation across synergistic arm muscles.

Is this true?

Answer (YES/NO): YES